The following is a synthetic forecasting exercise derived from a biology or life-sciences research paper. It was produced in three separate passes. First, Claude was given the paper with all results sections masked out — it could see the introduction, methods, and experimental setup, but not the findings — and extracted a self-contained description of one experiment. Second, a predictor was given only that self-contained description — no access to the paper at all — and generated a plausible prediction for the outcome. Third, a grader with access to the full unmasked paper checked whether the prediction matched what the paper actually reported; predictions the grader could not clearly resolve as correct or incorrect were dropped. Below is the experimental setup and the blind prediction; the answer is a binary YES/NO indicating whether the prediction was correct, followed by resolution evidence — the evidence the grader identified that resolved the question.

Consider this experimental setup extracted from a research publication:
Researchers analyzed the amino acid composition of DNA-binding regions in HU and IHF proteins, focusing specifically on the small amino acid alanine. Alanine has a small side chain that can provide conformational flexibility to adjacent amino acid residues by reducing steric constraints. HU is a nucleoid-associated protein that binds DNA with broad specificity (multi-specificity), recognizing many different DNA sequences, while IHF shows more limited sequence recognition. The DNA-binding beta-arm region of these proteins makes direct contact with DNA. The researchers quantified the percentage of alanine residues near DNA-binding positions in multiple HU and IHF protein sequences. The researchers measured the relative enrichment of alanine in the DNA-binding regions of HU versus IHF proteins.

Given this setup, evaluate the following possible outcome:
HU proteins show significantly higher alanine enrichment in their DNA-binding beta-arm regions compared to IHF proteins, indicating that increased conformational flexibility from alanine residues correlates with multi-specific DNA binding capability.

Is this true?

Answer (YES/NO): YES